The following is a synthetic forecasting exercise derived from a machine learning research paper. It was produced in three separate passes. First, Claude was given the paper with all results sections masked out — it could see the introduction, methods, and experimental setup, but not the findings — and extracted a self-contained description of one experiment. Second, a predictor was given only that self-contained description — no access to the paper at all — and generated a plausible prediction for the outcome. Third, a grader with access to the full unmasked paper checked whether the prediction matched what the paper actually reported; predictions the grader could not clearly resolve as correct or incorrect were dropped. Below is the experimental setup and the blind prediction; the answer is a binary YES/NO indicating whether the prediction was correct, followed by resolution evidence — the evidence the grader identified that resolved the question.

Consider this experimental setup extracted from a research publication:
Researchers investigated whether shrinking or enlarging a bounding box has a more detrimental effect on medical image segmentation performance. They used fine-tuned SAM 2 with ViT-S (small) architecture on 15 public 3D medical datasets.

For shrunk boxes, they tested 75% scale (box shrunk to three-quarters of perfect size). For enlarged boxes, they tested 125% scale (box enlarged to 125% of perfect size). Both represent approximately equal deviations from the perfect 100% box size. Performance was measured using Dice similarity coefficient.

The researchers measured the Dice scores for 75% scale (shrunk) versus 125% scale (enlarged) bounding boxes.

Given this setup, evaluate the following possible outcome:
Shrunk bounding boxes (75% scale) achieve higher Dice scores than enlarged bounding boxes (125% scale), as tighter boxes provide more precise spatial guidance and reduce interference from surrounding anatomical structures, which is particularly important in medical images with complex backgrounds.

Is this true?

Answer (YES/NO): NO